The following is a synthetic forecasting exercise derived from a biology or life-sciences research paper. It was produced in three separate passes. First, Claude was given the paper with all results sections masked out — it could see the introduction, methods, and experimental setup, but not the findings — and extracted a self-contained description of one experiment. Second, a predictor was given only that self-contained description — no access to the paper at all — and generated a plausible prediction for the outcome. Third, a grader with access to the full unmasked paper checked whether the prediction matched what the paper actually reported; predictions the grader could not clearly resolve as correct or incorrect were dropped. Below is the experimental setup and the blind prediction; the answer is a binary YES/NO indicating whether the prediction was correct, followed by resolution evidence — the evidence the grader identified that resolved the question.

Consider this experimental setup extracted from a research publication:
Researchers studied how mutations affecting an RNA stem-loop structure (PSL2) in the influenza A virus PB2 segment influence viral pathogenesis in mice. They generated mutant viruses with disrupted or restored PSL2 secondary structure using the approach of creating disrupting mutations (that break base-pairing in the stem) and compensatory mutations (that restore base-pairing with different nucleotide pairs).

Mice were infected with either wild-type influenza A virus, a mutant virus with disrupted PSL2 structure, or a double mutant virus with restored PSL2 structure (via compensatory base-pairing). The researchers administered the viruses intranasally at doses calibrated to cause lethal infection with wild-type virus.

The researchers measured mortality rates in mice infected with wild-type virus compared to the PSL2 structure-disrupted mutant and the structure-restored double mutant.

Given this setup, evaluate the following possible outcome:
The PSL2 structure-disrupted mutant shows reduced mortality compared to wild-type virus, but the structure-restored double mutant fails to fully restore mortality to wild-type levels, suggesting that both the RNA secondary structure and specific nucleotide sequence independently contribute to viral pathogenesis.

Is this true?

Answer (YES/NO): NO